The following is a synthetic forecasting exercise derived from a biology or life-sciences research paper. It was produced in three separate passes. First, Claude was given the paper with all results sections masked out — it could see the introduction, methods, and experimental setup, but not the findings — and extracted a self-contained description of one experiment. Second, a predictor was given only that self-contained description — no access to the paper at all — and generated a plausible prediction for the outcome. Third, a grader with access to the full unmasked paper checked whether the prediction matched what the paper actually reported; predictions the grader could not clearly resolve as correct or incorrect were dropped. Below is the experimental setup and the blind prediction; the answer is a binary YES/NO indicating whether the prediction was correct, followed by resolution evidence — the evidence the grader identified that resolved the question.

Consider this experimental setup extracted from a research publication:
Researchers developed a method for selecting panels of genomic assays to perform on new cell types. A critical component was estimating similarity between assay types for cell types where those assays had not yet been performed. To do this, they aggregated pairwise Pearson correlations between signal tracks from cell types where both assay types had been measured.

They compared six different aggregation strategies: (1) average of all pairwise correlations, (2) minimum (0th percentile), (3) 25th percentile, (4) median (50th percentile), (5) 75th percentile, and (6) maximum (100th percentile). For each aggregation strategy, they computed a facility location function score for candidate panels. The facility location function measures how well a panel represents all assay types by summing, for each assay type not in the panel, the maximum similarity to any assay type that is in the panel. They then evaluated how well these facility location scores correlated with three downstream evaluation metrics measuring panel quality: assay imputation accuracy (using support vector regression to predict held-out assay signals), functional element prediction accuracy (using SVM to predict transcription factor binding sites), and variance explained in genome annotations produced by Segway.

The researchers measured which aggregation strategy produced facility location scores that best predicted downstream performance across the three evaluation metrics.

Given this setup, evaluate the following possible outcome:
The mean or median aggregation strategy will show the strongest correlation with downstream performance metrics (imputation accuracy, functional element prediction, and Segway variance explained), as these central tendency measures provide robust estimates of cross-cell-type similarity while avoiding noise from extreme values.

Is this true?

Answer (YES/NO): NO